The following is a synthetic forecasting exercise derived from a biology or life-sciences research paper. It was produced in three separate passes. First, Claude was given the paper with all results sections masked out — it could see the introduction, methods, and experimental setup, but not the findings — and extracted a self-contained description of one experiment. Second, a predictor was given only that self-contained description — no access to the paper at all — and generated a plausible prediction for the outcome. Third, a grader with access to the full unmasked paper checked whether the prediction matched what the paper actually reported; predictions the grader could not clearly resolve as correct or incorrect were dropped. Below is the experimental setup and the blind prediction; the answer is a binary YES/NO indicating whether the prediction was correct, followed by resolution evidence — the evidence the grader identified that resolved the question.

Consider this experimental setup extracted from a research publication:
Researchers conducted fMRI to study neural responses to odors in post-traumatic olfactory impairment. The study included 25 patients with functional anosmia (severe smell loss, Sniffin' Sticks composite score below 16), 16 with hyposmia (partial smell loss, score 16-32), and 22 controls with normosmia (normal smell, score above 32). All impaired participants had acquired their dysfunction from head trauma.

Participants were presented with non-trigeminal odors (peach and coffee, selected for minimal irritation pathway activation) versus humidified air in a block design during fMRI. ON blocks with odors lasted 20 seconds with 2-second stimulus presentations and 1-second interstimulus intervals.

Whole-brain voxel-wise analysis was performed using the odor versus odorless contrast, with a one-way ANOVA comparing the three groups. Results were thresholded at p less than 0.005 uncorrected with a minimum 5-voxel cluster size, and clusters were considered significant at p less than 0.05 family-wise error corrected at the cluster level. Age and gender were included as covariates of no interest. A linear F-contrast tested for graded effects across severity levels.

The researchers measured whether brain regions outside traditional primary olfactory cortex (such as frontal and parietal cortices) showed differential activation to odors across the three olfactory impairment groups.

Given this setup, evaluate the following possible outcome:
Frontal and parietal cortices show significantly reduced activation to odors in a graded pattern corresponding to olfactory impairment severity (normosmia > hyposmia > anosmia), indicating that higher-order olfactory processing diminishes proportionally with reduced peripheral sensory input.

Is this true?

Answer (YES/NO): NO